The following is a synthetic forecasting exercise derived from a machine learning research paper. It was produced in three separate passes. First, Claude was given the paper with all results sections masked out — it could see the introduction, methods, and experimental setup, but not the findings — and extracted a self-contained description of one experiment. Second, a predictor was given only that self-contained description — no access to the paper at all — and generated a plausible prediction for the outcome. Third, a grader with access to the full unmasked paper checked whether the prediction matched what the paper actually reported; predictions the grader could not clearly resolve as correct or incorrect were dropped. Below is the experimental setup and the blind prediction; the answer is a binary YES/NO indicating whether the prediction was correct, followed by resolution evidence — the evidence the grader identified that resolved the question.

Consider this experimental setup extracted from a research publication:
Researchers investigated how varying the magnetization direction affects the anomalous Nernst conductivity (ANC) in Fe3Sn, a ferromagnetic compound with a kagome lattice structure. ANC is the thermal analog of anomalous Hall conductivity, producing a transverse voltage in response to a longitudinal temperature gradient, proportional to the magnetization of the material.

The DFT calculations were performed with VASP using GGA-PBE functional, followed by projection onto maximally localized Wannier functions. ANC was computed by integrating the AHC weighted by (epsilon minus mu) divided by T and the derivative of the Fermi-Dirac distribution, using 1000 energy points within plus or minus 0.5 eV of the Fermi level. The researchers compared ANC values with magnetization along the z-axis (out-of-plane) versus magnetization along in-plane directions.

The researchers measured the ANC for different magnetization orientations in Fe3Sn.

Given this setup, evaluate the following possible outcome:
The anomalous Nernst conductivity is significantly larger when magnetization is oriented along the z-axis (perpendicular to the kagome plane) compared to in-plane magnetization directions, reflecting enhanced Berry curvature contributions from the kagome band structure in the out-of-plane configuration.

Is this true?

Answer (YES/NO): NO